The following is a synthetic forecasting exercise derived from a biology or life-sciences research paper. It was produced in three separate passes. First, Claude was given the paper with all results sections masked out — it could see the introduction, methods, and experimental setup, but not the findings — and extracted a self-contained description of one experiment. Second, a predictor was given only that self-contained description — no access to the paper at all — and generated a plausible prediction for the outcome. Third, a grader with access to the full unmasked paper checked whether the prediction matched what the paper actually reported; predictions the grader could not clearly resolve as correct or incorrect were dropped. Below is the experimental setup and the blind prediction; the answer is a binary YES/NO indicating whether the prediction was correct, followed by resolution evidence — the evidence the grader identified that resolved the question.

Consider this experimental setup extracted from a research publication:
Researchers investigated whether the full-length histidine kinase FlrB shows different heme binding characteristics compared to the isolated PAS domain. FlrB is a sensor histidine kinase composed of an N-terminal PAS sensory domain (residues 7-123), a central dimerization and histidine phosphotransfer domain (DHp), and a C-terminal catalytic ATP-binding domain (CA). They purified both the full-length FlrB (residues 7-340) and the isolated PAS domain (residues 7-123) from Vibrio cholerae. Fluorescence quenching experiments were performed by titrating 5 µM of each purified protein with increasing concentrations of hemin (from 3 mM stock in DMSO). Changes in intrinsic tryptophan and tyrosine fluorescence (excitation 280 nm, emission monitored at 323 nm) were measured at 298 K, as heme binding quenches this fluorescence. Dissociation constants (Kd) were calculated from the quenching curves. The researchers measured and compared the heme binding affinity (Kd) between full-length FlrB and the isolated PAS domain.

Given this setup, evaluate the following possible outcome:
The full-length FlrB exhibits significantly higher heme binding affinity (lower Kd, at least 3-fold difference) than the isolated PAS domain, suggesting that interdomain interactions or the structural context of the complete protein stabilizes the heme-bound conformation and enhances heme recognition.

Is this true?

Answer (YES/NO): NO